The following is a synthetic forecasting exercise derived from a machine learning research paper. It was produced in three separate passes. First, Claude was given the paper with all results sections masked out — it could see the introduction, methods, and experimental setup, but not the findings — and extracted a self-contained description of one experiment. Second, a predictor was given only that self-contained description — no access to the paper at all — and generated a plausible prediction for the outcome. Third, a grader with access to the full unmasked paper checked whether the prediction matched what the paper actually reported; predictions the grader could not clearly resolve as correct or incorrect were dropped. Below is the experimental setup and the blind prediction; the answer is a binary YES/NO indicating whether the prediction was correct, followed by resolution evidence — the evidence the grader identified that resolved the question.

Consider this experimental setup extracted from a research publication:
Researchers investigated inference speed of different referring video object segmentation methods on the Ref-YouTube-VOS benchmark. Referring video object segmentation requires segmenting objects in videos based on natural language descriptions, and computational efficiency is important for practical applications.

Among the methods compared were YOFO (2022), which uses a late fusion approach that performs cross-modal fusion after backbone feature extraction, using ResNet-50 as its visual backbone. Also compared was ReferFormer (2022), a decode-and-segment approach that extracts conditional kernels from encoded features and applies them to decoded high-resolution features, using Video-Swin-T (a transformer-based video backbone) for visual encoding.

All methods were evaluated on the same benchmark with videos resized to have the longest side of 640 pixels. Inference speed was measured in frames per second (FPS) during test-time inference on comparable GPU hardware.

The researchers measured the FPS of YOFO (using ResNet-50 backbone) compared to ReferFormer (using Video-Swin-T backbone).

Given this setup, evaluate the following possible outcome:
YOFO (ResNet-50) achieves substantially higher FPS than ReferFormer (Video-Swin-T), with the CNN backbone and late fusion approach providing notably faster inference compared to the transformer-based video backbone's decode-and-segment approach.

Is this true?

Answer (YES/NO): NO